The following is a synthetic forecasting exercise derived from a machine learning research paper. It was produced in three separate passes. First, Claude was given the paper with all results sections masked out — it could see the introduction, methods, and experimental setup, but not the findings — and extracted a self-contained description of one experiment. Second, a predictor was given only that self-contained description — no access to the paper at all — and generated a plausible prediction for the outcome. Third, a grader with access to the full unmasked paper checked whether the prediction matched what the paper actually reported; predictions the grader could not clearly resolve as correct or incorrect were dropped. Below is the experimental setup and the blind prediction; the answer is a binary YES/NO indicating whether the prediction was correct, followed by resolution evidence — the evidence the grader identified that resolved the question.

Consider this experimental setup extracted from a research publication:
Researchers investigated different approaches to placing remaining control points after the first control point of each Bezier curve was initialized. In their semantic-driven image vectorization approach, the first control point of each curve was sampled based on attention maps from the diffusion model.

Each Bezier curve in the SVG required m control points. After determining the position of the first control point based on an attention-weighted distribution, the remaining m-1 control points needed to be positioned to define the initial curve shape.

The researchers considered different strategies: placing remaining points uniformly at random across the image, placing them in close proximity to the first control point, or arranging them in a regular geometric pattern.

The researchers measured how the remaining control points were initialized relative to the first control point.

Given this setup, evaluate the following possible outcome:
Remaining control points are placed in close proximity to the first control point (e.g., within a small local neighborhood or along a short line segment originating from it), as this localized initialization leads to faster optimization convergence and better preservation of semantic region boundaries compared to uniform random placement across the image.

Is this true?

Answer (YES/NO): YES